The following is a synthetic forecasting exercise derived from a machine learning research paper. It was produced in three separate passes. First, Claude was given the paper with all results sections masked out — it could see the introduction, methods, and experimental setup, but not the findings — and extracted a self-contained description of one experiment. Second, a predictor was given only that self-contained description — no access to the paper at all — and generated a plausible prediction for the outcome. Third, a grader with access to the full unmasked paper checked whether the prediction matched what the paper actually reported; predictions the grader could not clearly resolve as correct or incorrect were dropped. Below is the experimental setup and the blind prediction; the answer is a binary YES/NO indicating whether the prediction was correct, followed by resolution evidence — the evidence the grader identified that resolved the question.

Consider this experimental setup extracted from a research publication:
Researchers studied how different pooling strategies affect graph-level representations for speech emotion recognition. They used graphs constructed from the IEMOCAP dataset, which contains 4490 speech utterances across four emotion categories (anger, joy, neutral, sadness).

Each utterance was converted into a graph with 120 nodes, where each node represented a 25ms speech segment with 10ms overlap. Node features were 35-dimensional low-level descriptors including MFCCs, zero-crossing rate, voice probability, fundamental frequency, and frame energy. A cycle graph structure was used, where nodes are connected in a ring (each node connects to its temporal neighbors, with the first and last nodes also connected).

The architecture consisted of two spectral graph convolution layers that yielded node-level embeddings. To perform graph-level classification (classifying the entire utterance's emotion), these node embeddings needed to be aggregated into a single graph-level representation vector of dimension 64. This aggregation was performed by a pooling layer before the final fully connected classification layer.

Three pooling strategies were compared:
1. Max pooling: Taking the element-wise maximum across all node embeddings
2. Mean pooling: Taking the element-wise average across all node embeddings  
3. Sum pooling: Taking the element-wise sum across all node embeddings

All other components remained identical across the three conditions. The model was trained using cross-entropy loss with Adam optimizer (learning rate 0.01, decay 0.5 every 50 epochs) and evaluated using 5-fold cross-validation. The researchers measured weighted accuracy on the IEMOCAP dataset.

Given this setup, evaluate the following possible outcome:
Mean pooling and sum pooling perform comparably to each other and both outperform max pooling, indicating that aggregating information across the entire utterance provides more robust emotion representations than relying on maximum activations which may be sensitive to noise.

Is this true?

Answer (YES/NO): NO